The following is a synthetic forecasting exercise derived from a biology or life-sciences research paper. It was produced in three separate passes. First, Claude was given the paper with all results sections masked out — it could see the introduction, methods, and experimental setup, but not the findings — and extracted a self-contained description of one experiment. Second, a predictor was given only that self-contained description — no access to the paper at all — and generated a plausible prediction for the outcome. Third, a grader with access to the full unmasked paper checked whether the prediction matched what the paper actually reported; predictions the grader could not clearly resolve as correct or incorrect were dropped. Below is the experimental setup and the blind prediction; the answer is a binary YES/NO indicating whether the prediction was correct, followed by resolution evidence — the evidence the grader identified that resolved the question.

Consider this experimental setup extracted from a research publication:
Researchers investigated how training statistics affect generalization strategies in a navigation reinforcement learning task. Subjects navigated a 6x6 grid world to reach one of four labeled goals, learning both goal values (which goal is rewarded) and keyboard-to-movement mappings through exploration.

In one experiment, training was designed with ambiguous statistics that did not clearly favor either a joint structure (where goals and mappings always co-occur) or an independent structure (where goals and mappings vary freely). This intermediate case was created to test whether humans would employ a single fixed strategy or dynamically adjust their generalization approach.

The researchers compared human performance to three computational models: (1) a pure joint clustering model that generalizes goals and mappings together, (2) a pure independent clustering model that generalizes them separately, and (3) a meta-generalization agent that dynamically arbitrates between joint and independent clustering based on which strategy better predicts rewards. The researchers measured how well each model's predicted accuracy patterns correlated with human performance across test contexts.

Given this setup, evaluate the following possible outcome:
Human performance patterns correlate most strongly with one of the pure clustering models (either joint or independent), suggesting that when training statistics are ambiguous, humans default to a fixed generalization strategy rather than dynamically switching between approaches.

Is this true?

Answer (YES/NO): NO